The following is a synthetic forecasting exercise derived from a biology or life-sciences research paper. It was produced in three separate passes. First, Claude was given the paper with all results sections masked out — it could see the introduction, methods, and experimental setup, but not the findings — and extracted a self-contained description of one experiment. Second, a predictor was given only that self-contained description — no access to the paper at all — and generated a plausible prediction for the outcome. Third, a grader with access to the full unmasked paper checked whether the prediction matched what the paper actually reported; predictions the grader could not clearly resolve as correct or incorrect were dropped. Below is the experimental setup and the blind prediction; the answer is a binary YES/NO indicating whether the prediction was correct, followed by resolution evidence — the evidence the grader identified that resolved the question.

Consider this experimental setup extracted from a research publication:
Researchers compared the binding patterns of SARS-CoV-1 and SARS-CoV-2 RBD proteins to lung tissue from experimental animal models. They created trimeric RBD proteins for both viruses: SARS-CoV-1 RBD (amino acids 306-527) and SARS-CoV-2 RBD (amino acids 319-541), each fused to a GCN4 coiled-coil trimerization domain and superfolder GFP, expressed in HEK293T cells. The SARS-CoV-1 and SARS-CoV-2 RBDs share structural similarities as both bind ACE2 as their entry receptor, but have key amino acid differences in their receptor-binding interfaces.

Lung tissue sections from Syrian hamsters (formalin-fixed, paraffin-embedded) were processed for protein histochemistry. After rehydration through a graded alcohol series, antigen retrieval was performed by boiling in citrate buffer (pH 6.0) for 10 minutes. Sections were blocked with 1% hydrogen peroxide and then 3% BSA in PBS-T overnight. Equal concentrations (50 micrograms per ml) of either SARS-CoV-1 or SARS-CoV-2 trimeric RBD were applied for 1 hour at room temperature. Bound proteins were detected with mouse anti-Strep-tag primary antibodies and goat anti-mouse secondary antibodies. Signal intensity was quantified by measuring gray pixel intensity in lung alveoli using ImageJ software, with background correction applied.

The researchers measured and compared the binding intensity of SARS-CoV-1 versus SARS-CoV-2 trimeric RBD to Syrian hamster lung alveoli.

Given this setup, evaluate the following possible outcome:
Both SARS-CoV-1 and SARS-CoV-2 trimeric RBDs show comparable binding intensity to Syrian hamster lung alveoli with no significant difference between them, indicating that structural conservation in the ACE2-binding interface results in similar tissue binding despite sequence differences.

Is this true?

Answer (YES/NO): NO